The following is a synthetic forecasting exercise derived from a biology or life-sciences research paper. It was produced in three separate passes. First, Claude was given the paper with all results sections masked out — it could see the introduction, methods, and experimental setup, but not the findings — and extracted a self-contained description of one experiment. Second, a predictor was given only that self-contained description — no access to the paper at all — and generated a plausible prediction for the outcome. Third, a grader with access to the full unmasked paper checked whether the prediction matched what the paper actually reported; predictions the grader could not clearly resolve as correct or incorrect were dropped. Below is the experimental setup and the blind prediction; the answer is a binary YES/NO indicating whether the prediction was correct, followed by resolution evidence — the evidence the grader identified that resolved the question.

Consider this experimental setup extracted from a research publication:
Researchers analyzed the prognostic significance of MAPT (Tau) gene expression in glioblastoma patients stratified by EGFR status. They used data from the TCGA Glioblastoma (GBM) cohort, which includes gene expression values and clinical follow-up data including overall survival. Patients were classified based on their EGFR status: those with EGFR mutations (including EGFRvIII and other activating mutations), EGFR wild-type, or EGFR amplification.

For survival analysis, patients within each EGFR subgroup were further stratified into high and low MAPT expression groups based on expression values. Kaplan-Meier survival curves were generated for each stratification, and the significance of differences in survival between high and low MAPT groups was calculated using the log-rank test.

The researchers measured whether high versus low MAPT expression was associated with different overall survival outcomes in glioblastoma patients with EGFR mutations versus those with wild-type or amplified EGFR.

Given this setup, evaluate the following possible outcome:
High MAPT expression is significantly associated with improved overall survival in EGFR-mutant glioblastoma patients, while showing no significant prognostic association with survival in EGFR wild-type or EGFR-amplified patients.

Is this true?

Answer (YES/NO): NO